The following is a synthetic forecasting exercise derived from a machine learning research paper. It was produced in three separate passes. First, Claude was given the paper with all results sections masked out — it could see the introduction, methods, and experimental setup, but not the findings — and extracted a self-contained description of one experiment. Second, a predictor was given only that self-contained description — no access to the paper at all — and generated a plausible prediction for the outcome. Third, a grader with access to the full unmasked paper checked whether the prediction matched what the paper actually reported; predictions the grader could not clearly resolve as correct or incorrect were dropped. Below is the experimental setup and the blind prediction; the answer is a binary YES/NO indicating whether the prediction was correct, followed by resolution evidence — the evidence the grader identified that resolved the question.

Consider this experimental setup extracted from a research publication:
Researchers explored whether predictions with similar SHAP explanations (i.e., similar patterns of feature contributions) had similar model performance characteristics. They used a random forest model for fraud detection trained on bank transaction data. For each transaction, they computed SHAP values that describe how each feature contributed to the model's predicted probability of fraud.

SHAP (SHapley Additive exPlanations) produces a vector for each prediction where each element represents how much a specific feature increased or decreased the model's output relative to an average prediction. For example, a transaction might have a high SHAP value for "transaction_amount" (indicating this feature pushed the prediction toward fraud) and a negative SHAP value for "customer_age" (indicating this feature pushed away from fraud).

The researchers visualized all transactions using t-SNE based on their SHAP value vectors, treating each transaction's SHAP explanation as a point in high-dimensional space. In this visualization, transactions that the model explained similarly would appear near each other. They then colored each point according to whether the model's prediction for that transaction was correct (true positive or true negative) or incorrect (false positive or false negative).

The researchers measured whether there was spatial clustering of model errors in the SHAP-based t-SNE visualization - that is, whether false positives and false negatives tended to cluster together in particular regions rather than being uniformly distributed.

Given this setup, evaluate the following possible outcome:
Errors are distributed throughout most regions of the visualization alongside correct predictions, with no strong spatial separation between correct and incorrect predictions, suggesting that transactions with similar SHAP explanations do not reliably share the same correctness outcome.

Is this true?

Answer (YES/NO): NO